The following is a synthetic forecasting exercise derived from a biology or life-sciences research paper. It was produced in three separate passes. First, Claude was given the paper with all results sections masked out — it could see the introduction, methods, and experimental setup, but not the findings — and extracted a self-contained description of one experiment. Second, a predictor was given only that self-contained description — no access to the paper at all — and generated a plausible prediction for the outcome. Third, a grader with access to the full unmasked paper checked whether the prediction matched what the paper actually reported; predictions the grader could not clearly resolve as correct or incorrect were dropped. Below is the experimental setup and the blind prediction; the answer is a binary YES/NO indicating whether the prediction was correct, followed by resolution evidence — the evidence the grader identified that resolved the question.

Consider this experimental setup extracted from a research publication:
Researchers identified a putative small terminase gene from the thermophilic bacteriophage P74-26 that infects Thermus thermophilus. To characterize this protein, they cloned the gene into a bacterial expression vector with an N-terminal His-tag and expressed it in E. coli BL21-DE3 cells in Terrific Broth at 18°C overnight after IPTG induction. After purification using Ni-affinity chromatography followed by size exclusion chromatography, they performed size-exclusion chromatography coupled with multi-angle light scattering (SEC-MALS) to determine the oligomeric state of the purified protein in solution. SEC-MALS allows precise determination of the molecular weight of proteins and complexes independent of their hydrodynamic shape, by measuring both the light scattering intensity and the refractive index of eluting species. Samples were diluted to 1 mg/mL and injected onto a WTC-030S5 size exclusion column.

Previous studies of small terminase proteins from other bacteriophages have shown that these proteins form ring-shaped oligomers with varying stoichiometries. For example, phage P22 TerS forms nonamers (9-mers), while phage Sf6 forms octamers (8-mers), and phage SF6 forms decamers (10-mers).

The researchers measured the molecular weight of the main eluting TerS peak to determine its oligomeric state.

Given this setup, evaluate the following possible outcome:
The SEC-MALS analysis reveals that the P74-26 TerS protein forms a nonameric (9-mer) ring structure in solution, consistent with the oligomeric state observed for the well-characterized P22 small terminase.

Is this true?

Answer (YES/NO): YES